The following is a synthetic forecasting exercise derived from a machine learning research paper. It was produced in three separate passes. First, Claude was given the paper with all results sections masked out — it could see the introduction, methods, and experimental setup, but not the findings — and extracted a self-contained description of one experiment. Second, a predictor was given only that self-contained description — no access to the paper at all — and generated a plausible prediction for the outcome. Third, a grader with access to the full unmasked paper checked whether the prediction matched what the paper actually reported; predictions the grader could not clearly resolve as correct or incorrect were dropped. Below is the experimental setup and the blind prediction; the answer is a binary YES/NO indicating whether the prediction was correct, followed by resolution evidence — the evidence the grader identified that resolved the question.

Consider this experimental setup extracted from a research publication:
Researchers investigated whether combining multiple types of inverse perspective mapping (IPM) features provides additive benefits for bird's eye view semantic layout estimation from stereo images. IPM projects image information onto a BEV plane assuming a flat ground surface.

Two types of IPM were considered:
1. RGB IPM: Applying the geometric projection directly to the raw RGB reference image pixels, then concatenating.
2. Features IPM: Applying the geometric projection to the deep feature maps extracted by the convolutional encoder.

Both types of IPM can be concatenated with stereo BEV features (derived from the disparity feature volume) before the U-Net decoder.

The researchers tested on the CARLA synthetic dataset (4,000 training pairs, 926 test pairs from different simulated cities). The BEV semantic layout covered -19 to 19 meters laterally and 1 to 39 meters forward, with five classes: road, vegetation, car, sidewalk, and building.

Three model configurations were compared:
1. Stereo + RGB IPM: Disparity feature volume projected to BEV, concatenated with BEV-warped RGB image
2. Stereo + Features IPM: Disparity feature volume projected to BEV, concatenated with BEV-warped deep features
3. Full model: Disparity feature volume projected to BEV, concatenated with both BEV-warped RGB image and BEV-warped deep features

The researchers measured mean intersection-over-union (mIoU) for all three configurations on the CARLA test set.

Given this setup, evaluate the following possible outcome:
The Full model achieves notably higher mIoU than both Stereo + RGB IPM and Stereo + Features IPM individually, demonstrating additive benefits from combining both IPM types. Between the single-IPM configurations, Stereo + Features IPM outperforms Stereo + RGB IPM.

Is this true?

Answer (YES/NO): YES